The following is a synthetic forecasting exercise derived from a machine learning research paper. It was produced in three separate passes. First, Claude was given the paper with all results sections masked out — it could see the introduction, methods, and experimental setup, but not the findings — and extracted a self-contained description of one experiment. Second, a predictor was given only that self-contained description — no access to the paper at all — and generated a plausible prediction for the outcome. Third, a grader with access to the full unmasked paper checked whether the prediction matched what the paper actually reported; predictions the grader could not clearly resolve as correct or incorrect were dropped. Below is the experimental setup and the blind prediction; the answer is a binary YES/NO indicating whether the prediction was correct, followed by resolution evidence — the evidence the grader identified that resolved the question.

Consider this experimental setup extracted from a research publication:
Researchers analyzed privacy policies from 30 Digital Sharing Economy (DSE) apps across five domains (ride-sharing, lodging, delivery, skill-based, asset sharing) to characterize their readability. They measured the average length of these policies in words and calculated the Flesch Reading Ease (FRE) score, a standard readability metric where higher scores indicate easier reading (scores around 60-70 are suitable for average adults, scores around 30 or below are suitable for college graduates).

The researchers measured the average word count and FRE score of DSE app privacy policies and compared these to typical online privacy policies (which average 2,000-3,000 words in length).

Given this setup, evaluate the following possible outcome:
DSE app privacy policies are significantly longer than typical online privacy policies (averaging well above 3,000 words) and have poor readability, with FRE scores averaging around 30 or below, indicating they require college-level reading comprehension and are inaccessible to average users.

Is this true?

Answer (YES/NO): YES